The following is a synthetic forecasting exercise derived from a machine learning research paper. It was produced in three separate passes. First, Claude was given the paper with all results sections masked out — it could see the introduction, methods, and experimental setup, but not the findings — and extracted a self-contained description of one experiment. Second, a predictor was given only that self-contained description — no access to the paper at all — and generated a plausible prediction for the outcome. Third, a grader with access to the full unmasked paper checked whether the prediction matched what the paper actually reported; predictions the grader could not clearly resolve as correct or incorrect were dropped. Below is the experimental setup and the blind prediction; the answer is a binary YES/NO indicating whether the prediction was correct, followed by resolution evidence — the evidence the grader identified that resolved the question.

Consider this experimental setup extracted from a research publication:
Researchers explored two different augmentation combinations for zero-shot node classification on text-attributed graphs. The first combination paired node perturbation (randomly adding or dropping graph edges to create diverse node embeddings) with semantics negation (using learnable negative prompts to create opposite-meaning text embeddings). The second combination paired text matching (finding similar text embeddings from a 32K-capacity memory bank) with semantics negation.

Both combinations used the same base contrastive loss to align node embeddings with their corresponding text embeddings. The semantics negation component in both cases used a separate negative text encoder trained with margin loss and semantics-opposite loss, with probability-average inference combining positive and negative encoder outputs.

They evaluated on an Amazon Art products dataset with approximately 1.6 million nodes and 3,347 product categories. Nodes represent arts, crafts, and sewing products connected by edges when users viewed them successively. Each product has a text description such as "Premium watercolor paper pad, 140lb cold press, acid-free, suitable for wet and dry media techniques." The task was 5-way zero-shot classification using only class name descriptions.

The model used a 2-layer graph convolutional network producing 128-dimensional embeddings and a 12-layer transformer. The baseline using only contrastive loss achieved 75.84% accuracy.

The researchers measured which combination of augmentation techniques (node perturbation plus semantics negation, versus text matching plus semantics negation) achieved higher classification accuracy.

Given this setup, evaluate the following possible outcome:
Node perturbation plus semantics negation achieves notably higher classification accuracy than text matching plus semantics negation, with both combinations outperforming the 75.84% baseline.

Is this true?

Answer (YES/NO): NO